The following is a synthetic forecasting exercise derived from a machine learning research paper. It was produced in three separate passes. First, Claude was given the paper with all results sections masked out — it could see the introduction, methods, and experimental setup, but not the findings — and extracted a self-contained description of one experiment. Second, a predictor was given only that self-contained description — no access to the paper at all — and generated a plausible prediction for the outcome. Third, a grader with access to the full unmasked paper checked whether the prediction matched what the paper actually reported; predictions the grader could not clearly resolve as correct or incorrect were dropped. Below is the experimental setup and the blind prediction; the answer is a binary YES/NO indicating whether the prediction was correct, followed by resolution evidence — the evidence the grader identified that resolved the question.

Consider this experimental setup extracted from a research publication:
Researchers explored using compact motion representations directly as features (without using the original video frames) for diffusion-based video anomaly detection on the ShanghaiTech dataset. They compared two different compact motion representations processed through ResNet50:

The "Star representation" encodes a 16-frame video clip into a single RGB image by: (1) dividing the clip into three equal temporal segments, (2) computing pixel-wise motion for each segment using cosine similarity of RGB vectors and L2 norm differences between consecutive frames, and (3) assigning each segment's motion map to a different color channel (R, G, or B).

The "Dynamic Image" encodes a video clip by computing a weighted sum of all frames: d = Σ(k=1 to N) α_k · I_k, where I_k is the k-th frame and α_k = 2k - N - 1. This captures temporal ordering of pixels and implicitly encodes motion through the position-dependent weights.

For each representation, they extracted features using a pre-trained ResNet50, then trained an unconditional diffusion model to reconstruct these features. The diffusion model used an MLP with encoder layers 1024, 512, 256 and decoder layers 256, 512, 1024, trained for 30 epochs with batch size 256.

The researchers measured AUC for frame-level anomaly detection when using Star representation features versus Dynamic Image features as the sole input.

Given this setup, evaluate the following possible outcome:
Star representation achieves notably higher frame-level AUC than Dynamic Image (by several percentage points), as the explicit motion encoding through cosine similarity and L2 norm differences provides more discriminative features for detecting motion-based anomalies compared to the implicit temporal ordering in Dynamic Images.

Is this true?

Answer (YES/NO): NO